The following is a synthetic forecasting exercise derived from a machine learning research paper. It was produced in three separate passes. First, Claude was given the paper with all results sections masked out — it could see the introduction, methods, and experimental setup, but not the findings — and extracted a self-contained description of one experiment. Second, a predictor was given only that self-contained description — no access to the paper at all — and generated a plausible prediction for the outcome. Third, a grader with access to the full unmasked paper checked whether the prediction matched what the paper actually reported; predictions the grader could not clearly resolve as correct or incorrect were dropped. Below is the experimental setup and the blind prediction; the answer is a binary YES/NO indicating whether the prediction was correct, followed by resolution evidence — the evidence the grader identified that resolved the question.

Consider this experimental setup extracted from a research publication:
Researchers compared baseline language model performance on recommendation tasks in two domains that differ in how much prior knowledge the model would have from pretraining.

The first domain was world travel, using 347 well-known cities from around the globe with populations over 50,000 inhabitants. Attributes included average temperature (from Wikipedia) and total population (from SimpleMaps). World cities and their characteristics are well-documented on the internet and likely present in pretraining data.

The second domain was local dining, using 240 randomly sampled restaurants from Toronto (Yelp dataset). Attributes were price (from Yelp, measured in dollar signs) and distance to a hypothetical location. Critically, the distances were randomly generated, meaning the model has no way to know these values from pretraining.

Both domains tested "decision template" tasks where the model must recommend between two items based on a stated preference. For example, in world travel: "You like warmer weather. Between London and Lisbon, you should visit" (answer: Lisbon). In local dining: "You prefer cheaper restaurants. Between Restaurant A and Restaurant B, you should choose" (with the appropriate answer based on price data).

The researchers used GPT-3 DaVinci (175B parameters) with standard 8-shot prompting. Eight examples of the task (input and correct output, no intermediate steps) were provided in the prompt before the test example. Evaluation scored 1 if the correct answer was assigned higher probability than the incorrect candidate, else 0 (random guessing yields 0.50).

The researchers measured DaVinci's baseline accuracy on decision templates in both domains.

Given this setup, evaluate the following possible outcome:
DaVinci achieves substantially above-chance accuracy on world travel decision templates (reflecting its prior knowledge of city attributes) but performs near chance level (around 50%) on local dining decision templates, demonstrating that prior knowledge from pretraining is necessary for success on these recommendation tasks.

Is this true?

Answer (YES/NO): YES